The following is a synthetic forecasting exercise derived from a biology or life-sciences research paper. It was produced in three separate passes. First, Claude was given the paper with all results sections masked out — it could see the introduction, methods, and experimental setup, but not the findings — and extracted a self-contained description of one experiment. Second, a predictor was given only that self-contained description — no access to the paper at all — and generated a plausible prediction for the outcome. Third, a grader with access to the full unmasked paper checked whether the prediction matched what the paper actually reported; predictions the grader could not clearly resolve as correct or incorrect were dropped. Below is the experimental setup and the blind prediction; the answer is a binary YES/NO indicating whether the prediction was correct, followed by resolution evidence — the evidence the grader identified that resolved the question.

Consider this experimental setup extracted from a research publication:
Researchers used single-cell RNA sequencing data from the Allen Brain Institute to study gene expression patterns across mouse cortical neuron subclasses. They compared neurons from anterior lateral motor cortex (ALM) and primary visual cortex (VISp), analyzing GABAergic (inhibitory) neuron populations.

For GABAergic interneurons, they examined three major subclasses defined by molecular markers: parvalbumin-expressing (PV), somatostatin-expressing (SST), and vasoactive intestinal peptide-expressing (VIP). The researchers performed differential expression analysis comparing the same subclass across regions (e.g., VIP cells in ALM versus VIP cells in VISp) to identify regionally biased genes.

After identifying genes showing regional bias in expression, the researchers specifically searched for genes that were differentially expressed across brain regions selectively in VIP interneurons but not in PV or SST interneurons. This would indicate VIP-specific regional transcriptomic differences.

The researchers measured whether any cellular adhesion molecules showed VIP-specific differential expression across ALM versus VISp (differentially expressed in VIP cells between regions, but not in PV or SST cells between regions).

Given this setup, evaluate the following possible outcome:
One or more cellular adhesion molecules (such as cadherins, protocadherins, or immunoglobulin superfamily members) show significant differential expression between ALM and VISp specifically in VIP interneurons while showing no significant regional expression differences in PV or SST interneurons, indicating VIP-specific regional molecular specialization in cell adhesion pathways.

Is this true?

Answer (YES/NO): YES